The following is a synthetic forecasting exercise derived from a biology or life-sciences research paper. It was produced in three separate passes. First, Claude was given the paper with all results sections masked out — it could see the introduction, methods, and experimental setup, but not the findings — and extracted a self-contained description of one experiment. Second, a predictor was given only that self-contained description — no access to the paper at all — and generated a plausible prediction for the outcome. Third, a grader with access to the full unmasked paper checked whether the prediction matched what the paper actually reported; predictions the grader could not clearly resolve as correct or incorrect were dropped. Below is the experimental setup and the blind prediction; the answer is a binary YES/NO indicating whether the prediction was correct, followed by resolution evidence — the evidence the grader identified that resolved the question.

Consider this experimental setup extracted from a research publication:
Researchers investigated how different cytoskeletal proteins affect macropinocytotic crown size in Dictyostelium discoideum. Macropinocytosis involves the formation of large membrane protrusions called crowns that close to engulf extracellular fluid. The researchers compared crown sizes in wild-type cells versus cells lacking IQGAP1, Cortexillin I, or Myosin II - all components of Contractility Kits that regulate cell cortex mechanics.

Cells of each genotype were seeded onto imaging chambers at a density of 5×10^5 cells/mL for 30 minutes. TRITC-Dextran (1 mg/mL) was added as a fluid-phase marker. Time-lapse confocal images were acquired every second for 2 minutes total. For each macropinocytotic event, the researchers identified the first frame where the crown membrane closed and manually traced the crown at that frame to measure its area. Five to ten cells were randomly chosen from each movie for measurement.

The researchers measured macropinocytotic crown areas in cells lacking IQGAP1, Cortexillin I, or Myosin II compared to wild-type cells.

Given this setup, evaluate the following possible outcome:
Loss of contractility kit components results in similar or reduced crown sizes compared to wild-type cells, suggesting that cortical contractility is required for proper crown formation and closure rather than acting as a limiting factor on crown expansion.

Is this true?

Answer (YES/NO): YES